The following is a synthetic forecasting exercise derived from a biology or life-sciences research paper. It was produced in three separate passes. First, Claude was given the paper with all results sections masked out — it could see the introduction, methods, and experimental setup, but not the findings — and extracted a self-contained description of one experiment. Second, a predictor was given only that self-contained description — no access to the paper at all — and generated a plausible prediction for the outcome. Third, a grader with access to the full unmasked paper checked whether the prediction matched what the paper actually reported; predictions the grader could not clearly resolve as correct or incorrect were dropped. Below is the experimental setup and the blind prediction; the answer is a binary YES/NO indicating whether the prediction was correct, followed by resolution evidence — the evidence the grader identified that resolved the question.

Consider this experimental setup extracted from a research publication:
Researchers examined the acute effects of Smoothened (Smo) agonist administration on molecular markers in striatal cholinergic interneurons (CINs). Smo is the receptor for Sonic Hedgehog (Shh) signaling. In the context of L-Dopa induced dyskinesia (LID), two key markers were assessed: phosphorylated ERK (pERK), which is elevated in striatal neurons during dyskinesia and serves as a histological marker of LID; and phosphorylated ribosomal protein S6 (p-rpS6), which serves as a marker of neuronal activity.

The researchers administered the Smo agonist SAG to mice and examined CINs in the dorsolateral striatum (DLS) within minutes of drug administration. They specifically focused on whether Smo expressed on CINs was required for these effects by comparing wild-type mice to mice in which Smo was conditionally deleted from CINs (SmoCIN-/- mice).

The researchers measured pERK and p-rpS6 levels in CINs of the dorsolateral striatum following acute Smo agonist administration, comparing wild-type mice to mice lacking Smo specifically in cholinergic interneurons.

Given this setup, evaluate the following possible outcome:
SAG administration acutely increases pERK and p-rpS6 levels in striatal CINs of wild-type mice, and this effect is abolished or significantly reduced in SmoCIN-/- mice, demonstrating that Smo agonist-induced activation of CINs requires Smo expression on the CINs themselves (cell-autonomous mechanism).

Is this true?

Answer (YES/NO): NO